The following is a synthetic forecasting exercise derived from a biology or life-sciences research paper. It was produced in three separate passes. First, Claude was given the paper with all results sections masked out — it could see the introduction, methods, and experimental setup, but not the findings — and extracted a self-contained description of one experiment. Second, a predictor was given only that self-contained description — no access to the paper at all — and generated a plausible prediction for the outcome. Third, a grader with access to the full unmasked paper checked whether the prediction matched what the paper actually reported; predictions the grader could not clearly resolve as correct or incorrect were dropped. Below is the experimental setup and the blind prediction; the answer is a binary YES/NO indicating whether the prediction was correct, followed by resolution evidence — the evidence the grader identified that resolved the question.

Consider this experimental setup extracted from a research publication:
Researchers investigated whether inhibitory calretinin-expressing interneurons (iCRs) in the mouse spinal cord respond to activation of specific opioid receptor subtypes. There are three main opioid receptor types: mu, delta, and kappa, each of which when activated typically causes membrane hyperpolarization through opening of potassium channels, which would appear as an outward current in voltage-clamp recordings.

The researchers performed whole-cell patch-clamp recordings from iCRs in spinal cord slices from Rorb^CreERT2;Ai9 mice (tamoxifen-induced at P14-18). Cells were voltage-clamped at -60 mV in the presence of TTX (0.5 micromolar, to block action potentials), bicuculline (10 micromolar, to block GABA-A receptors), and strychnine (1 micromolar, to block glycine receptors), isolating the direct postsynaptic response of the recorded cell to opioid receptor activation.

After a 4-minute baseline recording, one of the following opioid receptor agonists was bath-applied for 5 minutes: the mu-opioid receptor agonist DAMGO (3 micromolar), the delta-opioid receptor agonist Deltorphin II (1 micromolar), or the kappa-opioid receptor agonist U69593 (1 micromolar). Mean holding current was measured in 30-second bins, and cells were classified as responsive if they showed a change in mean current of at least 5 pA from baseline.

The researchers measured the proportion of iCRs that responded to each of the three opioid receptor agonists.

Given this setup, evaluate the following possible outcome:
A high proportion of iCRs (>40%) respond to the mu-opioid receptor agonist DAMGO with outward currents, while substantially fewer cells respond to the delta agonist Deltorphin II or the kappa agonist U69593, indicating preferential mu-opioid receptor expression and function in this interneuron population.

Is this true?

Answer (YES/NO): YES